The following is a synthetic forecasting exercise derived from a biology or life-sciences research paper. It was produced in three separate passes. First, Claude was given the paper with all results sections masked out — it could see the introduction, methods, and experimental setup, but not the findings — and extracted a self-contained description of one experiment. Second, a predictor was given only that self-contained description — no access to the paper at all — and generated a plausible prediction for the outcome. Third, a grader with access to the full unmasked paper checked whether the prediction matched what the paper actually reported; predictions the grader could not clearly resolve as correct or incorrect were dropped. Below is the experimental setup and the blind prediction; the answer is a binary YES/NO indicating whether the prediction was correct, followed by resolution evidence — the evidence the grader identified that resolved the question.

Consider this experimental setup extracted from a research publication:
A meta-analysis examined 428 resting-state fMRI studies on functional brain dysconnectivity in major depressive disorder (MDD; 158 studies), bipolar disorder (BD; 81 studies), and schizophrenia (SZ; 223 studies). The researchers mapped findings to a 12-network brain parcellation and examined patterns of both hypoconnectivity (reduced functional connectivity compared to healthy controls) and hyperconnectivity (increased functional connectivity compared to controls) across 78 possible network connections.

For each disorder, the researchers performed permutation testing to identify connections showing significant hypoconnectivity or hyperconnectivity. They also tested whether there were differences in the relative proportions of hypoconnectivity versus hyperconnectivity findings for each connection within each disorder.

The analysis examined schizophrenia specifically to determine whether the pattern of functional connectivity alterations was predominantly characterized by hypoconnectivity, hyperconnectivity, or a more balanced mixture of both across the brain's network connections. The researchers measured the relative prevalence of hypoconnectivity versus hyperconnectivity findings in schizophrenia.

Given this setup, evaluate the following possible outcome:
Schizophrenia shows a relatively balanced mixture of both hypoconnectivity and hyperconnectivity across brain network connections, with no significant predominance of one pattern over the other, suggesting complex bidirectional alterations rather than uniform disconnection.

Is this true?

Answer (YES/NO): NO